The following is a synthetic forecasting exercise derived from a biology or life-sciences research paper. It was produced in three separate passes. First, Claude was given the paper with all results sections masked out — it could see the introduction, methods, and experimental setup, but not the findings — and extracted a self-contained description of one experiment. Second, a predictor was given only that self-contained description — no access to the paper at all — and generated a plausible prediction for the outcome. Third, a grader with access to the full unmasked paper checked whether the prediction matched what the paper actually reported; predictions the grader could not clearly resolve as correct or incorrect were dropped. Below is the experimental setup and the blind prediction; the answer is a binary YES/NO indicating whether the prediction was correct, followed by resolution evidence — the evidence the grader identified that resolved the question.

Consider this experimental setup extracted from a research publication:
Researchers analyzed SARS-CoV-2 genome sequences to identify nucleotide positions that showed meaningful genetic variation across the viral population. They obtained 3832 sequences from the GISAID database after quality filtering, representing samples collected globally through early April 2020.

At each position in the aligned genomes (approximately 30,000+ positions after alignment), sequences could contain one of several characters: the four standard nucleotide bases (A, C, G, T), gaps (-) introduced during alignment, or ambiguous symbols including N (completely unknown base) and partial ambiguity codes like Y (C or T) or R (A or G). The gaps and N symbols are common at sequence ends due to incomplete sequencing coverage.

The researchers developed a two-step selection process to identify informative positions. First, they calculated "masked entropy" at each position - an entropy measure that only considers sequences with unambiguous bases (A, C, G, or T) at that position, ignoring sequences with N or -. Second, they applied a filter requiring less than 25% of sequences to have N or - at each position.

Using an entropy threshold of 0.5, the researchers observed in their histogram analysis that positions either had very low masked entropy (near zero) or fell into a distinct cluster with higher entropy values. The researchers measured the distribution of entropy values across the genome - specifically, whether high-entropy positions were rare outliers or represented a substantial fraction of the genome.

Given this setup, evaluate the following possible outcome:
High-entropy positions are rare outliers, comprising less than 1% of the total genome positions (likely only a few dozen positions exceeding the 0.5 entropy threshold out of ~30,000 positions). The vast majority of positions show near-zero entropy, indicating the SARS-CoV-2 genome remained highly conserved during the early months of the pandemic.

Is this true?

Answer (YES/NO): YES